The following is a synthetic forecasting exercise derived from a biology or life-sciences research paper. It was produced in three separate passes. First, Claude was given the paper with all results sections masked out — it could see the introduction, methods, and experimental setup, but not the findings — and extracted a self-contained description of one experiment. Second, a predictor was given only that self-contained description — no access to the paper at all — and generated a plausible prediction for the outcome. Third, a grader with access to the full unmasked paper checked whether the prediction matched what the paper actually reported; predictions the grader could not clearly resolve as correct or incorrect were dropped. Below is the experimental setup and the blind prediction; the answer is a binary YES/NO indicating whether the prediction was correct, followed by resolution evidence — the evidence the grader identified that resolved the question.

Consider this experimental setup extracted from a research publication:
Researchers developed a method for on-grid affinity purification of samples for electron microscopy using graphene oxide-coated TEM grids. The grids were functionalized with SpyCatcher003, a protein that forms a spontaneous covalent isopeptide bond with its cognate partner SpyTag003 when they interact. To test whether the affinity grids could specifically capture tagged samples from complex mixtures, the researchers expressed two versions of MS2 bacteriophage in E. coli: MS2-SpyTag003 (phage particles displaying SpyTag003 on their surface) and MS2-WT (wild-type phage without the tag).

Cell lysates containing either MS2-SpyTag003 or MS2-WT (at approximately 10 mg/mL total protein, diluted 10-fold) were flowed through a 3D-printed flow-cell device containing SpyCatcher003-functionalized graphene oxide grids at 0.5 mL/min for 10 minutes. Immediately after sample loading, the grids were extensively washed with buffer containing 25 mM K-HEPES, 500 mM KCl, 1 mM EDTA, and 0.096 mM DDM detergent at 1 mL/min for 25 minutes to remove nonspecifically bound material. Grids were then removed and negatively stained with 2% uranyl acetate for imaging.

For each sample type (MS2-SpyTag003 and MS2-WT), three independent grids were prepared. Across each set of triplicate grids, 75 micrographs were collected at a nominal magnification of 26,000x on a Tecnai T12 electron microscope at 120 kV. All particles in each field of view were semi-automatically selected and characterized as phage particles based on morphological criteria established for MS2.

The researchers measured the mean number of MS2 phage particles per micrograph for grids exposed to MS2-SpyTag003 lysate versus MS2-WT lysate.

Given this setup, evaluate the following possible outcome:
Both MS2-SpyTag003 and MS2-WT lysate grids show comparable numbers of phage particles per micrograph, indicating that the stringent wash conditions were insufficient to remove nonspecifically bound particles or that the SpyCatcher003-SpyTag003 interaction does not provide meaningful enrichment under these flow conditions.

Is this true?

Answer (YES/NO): NO